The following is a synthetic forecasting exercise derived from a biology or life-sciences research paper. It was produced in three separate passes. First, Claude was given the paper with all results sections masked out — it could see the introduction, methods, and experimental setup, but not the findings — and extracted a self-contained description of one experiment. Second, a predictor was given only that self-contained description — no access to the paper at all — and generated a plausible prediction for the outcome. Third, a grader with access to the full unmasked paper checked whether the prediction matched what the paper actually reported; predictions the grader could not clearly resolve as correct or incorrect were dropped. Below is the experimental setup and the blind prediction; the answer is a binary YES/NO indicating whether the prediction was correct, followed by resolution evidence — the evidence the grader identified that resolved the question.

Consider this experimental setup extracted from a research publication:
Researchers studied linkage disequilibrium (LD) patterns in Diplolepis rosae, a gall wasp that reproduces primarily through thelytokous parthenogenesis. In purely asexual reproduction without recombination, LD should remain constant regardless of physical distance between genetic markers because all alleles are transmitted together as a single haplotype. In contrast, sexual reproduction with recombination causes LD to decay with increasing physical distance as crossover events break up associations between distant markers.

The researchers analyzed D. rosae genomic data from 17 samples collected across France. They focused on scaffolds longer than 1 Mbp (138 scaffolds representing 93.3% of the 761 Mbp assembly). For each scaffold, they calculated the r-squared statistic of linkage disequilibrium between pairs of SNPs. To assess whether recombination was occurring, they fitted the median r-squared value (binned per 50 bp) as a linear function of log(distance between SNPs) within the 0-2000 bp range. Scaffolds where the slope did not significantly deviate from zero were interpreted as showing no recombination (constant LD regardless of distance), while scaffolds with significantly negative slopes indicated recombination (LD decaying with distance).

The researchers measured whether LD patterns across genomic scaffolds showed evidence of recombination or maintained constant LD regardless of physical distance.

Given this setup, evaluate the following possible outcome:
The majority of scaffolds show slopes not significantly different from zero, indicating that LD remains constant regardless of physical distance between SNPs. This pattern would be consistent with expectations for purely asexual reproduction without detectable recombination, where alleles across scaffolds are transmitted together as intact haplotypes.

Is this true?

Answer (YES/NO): NO